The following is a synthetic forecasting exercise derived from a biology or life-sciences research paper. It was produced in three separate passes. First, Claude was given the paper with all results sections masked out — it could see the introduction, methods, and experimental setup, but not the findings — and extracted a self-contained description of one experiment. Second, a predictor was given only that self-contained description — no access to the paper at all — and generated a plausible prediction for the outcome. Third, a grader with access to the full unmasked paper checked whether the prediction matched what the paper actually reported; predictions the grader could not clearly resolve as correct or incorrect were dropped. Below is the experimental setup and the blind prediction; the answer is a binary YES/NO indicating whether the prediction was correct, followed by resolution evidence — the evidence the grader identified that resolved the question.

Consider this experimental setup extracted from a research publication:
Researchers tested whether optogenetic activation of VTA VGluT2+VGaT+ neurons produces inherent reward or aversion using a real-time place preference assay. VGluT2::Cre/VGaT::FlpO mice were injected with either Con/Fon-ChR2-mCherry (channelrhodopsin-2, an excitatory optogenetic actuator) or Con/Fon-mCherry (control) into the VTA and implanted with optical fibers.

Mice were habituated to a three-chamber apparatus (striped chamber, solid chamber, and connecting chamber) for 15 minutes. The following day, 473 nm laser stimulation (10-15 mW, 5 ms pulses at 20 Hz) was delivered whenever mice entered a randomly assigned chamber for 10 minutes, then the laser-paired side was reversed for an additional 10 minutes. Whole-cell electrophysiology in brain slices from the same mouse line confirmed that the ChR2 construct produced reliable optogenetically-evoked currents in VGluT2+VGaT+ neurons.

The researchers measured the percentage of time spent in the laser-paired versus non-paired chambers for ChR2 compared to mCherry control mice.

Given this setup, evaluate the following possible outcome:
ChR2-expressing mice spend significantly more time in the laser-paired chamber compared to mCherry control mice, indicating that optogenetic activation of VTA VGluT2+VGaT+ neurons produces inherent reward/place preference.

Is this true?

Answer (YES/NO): NO